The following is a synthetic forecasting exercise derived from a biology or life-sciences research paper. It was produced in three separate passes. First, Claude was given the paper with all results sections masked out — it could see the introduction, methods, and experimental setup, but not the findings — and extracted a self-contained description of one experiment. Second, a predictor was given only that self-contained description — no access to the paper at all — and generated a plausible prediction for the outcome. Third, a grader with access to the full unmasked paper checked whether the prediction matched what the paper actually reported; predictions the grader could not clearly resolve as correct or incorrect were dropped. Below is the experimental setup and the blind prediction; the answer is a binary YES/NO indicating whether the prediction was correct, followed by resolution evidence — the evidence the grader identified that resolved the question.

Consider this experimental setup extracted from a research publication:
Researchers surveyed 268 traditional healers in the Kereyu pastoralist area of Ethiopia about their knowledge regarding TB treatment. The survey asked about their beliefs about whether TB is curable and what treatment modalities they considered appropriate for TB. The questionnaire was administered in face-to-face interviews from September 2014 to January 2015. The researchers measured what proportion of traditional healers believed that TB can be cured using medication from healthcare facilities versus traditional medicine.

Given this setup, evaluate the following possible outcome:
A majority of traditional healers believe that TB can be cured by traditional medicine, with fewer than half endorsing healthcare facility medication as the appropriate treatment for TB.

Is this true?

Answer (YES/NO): NO